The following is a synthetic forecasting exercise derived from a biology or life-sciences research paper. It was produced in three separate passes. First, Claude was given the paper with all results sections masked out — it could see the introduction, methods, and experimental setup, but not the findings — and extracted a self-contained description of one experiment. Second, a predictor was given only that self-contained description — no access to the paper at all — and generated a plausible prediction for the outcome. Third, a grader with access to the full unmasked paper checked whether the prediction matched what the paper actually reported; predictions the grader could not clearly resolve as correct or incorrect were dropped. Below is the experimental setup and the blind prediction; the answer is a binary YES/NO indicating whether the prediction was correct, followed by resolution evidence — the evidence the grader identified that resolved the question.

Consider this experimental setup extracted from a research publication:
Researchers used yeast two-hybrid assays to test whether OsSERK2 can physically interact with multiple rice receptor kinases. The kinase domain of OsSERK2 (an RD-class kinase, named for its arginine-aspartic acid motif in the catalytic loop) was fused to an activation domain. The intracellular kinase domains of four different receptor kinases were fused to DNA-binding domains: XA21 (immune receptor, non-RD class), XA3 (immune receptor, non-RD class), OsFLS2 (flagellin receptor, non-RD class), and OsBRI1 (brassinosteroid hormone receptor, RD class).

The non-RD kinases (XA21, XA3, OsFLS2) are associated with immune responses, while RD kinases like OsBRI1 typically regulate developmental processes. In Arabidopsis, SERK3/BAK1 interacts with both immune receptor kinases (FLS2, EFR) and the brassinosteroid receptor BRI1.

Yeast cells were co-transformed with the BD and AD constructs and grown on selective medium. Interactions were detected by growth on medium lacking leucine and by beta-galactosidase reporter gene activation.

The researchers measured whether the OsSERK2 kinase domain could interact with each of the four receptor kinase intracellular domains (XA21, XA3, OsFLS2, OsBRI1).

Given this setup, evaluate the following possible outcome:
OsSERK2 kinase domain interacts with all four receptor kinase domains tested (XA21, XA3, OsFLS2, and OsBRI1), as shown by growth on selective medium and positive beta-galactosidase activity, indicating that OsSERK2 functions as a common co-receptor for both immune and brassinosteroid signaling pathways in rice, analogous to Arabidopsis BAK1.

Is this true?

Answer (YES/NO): YES